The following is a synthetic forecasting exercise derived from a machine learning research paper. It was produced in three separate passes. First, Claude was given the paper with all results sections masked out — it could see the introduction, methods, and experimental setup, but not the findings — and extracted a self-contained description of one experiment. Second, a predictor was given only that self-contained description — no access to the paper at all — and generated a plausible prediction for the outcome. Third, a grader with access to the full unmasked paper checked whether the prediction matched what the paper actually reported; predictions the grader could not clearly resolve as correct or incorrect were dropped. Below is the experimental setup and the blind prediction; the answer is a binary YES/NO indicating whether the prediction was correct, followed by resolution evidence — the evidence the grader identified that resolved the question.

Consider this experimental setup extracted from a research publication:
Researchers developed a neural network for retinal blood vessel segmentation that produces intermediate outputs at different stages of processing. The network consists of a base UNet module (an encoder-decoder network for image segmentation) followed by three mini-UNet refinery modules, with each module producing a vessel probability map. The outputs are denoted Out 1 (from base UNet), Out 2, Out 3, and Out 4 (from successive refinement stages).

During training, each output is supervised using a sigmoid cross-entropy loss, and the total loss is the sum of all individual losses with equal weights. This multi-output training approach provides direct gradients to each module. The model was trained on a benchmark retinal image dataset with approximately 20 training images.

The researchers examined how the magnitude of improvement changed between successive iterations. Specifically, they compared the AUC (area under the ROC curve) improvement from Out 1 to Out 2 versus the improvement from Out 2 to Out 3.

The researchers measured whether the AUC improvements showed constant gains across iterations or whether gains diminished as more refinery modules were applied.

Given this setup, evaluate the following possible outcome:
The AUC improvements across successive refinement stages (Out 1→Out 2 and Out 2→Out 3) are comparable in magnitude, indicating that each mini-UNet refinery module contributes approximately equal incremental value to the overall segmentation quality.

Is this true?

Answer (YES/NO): NO